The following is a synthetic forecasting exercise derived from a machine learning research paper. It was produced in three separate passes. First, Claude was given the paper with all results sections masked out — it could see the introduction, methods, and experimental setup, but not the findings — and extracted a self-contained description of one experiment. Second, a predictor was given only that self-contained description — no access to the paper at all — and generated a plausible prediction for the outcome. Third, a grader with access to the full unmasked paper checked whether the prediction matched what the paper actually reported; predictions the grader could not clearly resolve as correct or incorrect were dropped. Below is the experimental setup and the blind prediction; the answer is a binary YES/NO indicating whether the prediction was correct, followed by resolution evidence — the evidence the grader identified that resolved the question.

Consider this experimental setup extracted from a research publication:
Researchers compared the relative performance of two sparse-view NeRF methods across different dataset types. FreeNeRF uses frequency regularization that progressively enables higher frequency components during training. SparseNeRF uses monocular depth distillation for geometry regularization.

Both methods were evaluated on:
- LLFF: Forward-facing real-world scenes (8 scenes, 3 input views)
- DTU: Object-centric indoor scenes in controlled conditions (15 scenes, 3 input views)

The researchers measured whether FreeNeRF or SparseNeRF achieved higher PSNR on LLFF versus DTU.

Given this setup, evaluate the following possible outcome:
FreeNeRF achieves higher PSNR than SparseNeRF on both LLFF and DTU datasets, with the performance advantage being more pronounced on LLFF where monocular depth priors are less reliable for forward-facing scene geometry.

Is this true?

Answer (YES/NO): NO